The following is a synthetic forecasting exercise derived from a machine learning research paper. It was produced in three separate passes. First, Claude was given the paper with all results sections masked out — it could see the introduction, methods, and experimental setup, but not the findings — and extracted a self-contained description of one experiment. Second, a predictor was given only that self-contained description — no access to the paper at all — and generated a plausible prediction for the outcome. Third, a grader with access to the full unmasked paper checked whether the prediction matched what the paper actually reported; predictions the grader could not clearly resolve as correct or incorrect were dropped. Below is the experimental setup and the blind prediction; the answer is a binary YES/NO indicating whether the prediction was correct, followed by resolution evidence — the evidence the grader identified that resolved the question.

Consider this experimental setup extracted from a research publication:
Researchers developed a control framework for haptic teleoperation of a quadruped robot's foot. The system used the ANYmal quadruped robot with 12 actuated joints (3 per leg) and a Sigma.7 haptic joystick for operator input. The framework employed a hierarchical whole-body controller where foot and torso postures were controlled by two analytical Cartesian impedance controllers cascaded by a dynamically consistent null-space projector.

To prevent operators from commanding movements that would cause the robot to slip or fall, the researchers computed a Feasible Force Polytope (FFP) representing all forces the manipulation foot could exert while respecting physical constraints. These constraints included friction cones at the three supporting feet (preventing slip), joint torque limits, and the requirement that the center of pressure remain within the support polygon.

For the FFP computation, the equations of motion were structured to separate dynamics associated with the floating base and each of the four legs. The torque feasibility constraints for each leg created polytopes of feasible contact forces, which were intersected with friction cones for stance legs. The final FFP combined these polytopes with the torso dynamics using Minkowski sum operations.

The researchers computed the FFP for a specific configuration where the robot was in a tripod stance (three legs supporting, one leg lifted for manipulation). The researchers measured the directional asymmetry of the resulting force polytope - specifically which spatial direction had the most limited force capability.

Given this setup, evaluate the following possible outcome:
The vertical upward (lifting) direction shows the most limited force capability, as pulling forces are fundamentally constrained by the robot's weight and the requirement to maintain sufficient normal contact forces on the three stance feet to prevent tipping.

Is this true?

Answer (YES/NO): NO